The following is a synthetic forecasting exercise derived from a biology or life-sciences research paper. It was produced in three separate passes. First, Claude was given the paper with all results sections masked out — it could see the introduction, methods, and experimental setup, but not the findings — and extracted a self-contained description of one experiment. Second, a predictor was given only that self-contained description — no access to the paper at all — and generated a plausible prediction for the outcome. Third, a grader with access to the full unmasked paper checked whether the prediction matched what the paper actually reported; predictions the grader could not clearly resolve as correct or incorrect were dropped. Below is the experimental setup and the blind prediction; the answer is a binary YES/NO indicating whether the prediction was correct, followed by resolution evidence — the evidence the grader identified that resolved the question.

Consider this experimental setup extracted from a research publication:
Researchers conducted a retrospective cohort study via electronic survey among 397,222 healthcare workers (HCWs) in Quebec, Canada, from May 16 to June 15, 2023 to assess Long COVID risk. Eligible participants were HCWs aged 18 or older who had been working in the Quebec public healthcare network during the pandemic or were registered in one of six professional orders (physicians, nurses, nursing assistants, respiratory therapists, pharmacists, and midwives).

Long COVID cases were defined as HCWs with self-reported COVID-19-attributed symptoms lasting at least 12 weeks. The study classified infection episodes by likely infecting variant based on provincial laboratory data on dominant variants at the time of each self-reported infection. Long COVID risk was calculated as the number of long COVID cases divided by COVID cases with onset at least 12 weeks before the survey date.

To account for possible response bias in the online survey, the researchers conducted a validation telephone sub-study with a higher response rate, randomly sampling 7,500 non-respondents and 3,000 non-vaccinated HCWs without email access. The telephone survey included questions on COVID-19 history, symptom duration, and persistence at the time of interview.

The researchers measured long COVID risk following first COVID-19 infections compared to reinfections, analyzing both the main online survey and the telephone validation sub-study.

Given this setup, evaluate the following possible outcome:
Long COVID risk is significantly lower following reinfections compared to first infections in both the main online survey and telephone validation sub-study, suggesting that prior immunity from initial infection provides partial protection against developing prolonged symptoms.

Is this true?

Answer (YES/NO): YES